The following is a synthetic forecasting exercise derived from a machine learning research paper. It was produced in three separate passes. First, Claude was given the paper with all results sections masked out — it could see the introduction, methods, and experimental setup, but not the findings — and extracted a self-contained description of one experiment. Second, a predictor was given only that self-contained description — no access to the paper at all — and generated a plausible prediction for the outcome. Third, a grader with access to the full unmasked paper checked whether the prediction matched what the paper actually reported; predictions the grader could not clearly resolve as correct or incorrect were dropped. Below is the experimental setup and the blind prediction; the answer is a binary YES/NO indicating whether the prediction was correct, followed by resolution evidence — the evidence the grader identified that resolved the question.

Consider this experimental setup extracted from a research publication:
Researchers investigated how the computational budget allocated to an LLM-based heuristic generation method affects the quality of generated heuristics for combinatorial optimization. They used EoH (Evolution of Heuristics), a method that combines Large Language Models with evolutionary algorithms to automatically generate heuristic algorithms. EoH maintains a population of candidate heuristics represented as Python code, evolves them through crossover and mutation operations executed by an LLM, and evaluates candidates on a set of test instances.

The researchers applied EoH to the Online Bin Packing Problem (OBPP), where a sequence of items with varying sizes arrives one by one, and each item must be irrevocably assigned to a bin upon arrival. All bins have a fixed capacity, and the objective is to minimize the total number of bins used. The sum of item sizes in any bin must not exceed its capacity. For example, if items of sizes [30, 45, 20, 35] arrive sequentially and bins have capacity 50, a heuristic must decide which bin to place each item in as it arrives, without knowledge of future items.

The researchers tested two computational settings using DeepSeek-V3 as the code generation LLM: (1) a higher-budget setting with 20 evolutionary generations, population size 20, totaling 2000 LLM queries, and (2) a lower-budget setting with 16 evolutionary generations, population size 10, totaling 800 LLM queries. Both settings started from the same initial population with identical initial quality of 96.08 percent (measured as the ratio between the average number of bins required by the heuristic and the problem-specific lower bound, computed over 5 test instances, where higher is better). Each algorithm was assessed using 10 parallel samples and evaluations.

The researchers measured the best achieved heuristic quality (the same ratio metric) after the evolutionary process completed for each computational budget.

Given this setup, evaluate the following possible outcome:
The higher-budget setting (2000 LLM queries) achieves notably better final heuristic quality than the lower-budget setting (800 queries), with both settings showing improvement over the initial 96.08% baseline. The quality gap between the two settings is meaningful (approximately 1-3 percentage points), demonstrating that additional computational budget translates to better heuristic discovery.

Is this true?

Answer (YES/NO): NO